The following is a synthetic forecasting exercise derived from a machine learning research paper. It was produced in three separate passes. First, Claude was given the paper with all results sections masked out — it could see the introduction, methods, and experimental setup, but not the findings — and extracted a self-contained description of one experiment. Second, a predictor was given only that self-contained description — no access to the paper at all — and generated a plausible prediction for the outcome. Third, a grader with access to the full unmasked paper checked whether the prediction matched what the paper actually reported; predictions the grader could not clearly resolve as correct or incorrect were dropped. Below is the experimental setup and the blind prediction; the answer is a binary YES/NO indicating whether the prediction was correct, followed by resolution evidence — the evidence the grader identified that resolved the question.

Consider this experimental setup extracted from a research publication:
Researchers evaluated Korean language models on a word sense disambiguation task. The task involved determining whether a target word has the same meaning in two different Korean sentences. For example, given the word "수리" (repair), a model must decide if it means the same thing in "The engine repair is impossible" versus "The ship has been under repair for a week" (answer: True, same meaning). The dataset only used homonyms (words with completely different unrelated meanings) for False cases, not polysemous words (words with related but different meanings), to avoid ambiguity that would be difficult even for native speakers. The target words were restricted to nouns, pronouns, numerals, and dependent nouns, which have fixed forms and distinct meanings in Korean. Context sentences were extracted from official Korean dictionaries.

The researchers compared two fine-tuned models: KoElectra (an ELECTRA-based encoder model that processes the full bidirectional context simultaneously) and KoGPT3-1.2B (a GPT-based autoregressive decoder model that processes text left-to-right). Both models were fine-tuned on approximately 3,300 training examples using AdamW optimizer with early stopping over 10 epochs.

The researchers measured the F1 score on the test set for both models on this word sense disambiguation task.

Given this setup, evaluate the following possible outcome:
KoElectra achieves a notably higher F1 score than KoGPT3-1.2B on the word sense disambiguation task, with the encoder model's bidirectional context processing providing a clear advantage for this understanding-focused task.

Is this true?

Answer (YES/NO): YES